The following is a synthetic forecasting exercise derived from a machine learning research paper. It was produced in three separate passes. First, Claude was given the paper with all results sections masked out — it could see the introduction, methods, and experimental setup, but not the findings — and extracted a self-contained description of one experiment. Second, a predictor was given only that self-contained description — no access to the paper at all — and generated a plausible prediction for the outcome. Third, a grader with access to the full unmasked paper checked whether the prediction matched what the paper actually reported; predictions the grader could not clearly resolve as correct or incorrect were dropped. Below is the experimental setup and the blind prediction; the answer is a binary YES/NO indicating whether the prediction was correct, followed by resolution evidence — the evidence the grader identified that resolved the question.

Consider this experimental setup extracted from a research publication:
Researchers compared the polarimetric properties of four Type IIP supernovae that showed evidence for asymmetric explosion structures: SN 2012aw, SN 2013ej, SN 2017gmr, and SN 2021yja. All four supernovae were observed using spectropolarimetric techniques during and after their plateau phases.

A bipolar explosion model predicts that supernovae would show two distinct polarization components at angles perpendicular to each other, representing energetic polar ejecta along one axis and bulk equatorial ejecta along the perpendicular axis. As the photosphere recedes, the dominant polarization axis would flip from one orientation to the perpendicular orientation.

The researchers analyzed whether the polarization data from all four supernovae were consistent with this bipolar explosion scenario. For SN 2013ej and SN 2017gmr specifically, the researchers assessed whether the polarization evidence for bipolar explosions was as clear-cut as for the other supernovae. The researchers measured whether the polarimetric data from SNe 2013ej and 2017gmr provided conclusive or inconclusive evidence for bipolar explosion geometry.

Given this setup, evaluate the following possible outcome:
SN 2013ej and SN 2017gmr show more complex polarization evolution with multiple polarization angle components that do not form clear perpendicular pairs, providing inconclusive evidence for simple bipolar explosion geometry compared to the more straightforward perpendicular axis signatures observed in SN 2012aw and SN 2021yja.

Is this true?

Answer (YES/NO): NO